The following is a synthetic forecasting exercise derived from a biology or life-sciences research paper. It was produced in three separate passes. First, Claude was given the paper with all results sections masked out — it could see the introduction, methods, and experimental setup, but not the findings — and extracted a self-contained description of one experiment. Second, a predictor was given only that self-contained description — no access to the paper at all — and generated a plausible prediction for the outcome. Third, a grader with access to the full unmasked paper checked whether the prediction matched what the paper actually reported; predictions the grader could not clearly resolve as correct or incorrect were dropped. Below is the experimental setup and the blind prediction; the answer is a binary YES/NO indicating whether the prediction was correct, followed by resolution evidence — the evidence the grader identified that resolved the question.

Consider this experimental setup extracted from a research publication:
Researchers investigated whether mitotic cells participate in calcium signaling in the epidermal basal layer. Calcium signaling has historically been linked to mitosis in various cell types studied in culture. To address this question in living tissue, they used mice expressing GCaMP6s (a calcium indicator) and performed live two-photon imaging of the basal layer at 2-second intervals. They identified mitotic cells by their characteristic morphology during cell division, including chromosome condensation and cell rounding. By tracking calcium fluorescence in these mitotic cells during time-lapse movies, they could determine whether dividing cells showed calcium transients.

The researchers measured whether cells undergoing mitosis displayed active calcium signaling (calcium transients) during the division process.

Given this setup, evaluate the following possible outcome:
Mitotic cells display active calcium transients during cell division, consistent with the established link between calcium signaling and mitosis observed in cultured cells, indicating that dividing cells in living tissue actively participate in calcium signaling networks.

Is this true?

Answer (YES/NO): NO